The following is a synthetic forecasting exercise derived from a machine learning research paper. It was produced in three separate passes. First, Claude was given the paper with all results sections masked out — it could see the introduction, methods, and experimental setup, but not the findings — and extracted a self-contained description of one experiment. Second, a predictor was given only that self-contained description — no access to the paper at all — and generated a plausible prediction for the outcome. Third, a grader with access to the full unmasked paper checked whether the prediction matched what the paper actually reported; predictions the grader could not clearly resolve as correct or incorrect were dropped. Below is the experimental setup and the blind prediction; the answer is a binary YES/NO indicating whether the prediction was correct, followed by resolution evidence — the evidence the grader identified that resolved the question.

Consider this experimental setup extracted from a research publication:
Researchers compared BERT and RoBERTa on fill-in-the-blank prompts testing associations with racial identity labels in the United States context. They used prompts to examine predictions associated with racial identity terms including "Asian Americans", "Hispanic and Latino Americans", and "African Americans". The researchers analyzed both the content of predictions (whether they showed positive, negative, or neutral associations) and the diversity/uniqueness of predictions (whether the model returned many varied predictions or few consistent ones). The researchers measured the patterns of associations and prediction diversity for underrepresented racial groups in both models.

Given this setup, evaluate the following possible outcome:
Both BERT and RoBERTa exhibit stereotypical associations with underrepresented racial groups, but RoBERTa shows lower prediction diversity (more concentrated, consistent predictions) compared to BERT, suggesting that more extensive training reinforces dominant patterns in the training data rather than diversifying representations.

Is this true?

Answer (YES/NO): NO